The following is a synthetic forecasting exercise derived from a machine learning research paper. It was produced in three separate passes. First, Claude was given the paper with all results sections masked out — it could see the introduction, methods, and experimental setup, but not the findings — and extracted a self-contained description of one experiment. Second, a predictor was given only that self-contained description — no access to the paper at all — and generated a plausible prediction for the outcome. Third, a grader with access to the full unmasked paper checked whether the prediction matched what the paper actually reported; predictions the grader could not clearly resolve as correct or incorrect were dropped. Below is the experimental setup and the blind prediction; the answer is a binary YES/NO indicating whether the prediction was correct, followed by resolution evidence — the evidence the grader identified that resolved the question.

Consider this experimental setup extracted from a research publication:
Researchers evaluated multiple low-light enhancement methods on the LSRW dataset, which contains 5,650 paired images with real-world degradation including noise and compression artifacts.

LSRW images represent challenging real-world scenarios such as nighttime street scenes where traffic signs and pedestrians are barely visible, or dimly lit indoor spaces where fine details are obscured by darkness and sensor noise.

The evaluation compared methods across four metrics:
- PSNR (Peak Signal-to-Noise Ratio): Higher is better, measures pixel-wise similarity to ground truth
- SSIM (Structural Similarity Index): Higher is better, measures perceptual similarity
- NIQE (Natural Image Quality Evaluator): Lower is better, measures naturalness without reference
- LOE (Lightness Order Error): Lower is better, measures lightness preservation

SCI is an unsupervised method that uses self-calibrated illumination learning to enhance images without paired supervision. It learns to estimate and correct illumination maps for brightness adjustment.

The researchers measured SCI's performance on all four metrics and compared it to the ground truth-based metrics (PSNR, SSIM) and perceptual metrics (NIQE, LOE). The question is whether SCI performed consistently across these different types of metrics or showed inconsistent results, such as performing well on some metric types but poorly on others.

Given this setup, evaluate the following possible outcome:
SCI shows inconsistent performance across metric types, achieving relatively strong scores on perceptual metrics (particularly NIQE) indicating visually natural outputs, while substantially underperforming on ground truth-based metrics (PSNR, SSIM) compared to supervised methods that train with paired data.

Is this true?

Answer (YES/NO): NO